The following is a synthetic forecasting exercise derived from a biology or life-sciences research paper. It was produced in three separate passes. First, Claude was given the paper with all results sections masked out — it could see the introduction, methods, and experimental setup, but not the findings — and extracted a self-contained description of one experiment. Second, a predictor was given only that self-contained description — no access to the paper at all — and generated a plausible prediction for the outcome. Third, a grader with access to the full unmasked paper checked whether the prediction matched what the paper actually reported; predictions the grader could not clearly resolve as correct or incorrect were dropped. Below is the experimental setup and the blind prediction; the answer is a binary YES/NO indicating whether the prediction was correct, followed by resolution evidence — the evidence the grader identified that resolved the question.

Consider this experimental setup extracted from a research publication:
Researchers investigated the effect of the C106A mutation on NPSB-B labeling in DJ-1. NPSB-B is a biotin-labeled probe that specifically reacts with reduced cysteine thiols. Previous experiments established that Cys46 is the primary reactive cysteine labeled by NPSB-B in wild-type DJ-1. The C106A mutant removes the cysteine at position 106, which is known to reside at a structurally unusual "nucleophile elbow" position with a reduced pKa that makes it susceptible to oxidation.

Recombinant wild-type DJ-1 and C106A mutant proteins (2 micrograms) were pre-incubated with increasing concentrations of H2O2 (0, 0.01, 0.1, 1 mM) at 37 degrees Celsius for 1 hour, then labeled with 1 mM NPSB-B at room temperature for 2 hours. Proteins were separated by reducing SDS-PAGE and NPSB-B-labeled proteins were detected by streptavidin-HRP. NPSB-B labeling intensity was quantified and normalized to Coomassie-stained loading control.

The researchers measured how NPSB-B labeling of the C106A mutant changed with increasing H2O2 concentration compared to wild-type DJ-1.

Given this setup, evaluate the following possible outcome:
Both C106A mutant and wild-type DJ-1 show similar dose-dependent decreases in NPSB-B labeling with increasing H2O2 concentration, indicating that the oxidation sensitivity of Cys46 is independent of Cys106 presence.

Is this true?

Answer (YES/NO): NO